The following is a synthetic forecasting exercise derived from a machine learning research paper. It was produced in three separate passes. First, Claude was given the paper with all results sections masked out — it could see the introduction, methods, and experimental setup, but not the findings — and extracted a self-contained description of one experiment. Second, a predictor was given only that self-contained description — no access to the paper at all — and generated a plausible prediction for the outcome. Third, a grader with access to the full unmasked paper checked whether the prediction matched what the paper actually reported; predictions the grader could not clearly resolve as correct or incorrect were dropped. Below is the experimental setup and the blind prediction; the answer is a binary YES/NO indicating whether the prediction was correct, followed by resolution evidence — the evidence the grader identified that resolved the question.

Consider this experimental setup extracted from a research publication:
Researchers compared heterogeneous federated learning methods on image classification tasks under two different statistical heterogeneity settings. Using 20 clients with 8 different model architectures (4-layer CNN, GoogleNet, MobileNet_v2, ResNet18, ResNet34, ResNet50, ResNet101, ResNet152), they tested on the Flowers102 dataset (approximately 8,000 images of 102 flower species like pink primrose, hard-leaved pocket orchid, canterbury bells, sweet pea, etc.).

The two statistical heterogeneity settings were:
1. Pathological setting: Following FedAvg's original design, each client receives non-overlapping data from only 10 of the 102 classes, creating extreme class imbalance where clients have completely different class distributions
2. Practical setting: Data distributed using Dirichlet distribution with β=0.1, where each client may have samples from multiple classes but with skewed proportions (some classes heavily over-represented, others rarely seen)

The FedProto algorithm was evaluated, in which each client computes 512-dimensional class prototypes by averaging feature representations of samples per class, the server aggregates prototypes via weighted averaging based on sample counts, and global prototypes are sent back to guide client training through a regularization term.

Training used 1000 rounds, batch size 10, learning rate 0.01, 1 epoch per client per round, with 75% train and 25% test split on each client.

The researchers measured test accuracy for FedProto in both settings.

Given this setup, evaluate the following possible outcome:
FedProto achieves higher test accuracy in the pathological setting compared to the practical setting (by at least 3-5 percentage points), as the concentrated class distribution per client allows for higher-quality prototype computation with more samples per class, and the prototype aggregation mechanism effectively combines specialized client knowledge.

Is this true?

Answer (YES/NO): YES